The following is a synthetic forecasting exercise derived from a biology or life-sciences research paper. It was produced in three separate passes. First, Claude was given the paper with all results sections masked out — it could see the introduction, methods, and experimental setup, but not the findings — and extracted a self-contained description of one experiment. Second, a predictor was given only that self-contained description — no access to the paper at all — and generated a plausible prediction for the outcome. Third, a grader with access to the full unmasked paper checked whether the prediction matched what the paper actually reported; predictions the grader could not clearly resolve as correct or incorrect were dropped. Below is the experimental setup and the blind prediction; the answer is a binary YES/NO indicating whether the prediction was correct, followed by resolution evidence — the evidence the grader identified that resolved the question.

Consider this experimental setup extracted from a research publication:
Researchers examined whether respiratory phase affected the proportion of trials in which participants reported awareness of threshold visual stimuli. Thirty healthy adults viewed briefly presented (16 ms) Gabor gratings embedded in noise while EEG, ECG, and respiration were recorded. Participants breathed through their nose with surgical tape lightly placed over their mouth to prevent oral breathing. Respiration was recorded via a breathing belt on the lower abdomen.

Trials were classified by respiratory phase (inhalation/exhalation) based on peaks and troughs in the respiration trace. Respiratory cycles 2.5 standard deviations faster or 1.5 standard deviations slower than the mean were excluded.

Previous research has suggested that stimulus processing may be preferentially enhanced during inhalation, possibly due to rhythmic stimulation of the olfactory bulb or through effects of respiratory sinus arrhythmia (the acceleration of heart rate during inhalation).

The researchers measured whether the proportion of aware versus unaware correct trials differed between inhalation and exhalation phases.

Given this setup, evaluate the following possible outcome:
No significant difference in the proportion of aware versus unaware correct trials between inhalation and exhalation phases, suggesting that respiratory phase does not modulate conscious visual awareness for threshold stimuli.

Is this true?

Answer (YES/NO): YES